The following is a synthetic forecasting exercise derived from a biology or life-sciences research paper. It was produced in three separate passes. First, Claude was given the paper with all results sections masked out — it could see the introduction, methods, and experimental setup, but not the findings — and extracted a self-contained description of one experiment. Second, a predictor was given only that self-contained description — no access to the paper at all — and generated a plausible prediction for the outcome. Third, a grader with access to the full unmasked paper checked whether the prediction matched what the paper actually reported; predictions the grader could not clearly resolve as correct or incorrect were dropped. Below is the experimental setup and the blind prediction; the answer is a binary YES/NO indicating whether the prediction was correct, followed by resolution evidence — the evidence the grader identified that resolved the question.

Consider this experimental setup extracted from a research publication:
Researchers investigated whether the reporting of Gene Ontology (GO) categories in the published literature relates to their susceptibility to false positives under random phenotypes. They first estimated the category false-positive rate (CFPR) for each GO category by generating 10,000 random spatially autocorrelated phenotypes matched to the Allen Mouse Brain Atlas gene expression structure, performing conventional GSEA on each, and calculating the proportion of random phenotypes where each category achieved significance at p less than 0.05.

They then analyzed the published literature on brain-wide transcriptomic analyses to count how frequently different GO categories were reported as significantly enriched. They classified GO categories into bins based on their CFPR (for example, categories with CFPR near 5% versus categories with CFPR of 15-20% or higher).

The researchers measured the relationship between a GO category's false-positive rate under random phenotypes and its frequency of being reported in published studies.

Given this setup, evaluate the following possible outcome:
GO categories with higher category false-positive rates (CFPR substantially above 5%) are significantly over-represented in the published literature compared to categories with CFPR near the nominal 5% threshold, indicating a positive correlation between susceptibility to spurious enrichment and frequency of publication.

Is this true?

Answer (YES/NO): YES